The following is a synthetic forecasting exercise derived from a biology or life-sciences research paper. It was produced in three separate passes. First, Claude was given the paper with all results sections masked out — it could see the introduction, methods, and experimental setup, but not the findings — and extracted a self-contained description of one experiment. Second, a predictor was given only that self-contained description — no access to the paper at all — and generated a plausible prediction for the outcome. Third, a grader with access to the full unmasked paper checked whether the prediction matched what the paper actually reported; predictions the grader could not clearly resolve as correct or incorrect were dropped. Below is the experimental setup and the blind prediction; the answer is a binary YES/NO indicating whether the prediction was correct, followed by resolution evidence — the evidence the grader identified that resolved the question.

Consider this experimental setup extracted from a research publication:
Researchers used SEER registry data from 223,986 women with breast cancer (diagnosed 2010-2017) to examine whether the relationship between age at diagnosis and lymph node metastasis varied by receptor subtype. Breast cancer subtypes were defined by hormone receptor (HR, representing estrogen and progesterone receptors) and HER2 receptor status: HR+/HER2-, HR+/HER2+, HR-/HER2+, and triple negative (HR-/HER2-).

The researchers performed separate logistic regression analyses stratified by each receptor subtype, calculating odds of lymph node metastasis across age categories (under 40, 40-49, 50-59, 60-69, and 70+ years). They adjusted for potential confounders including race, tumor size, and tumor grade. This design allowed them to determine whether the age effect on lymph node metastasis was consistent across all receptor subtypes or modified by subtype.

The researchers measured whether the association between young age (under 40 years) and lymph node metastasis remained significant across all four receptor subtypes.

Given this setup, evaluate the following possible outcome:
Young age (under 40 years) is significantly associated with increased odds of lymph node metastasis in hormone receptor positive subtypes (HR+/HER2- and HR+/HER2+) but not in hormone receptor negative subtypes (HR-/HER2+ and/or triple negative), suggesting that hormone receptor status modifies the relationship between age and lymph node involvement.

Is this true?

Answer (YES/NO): YES